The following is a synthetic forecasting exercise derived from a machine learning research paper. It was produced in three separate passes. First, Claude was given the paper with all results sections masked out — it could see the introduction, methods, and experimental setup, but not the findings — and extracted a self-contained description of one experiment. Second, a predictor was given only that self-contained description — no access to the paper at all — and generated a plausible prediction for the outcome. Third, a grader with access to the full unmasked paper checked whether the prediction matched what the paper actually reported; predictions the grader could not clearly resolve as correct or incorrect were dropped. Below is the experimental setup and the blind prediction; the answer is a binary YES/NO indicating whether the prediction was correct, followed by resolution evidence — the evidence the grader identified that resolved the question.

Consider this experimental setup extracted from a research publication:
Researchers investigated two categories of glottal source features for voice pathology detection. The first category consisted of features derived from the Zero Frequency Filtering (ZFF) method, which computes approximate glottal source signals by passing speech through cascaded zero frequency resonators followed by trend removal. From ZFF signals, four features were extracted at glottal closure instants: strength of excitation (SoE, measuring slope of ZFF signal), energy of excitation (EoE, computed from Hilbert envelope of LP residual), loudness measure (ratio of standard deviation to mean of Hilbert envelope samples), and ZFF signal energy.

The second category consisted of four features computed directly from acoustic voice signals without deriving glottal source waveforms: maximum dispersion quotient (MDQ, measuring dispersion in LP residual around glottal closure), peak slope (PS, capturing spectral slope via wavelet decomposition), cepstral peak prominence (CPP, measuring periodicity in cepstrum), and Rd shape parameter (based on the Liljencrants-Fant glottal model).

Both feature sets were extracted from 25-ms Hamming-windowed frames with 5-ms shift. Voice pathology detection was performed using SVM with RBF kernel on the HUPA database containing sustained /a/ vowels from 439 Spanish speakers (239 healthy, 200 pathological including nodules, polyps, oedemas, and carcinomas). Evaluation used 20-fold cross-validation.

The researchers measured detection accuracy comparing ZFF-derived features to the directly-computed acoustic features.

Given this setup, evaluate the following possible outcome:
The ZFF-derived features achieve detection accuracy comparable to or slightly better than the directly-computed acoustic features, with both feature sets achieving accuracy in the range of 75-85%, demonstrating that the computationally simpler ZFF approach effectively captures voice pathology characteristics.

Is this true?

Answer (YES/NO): NO